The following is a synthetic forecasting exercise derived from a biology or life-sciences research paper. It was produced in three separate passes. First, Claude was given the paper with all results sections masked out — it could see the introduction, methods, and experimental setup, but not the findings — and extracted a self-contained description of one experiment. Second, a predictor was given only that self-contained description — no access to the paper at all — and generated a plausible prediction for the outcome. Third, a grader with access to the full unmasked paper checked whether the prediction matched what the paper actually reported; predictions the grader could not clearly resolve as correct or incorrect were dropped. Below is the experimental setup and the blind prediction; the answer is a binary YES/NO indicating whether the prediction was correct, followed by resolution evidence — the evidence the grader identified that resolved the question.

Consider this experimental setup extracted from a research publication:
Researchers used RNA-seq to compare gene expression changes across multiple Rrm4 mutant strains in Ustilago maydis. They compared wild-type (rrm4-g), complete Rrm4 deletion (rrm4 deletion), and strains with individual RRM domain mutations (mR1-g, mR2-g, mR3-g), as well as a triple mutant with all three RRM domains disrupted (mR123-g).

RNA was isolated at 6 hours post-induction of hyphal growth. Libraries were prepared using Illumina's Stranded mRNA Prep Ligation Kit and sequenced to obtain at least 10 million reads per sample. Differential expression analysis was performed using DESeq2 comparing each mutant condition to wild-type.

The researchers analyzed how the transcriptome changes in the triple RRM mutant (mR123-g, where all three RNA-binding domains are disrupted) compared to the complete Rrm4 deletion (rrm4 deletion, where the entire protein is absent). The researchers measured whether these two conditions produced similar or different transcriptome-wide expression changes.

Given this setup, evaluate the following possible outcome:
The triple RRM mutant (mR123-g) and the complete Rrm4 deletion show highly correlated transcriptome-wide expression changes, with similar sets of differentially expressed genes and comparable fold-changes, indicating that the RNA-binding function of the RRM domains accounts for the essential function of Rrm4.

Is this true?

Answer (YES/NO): YES